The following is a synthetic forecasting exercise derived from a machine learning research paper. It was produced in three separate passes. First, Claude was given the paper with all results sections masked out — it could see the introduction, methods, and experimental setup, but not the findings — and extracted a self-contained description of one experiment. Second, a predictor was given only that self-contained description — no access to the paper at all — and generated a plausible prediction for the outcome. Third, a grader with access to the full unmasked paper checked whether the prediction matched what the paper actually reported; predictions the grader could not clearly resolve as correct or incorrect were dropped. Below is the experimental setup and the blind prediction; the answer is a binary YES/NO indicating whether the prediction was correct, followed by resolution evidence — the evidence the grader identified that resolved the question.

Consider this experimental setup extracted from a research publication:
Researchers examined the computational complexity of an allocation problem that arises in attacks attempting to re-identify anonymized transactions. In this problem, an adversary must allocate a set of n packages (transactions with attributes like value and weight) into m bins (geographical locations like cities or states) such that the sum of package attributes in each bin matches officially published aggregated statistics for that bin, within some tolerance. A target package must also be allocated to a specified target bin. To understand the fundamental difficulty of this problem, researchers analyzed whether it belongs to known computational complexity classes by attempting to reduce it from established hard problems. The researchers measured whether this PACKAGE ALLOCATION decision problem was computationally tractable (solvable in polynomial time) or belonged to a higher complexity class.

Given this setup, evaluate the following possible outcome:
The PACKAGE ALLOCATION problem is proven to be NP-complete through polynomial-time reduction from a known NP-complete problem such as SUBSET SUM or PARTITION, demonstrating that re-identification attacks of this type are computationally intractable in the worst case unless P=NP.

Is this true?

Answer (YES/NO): YES